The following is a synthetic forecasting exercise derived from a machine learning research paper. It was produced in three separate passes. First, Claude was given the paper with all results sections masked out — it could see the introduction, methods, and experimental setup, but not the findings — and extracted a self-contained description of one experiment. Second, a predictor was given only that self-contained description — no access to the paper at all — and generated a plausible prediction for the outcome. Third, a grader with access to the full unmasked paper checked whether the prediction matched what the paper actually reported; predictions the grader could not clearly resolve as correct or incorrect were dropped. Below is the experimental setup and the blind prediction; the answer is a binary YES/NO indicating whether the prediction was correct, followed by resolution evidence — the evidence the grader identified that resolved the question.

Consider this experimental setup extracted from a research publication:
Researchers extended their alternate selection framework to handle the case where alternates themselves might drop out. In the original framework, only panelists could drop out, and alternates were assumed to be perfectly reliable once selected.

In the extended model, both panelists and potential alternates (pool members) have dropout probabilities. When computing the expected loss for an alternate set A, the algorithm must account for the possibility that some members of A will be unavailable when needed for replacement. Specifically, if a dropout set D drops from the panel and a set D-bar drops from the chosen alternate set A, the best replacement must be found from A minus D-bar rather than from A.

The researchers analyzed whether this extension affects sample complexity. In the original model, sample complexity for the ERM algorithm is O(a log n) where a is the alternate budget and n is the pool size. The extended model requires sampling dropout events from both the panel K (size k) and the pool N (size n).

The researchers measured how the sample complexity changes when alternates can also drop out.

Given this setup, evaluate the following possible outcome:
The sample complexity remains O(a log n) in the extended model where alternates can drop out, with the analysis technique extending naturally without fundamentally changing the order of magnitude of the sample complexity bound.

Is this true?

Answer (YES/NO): YES